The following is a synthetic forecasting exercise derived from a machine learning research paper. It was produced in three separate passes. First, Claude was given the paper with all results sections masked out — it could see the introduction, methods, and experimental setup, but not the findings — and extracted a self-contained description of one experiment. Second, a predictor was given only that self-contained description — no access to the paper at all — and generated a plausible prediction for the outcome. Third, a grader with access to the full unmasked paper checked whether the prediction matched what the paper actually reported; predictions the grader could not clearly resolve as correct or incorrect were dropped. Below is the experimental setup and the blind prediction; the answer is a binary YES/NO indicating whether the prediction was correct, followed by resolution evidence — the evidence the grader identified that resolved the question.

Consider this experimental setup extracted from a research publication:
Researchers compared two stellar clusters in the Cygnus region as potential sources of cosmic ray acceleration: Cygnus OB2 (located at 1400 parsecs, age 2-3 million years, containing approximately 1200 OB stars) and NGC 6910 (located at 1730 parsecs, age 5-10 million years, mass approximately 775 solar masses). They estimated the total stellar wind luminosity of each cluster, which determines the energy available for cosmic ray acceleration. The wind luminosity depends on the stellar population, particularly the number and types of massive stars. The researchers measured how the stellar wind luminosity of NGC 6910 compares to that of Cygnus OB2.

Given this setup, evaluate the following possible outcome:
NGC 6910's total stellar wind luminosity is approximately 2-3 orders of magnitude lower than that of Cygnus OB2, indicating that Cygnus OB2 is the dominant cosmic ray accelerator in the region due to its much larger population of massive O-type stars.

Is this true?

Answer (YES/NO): YES